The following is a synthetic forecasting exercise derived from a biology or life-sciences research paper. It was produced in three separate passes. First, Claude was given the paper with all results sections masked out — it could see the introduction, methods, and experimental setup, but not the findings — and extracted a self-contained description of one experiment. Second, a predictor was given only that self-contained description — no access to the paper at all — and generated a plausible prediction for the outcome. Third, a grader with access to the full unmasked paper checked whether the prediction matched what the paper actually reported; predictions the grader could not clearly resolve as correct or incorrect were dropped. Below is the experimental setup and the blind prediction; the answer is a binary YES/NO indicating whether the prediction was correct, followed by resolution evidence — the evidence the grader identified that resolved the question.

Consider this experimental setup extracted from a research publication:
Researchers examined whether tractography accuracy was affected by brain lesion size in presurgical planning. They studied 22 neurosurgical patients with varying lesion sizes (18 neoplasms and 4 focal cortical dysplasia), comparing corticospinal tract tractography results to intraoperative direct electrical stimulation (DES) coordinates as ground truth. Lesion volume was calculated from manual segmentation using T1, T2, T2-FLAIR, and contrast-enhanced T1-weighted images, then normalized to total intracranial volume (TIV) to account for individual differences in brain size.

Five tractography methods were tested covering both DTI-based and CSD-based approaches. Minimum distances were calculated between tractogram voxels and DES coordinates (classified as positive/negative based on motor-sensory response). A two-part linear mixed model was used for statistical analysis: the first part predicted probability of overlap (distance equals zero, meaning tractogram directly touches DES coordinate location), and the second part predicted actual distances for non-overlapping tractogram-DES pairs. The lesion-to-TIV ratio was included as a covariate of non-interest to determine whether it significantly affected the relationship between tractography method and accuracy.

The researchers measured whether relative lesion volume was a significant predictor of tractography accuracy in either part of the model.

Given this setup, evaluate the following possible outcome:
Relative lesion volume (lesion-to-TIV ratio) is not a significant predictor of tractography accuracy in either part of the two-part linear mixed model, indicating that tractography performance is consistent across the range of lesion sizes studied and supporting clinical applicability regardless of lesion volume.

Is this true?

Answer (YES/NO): YES